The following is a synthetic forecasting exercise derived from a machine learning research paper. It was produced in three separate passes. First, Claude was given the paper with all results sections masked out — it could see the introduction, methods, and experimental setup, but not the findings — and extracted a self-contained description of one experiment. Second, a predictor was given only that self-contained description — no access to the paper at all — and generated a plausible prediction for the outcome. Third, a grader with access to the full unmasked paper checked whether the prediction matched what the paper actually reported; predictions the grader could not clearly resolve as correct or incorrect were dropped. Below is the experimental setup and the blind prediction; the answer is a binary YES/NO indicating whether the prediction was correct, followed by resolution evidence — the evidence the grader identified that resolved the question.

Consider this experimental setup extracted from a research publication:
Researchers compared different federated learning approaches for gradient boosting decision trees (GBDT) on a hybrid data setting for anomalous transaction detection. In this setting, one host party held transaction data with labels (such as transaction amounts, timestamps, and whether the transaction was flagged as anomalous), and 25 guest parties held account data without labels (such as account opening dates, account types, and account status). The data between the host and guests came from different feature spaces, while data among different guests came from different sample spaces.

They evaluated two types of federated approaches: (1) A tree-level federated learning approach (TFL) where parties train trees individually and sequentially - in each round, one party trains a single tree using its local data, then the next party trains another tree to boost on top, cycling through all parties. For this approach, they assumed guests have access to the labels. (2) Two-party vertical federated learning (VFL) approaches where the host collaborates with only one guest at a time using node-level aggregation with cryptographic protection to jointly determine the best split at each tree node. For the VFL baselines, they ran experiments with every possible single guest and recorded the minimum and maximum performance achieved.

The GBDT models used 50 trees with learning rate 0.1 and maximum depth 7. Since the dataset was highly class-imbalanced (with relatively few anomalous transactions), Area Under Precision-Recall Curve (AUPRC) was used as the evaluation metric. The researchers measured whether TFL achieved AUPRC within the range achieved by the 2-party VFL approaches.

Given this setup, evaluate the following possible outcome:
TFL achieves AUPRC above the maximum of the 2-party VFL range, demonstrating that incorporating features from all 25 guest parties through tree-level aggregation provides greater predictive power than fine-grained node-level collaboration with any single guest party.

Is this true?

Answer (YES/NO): NO